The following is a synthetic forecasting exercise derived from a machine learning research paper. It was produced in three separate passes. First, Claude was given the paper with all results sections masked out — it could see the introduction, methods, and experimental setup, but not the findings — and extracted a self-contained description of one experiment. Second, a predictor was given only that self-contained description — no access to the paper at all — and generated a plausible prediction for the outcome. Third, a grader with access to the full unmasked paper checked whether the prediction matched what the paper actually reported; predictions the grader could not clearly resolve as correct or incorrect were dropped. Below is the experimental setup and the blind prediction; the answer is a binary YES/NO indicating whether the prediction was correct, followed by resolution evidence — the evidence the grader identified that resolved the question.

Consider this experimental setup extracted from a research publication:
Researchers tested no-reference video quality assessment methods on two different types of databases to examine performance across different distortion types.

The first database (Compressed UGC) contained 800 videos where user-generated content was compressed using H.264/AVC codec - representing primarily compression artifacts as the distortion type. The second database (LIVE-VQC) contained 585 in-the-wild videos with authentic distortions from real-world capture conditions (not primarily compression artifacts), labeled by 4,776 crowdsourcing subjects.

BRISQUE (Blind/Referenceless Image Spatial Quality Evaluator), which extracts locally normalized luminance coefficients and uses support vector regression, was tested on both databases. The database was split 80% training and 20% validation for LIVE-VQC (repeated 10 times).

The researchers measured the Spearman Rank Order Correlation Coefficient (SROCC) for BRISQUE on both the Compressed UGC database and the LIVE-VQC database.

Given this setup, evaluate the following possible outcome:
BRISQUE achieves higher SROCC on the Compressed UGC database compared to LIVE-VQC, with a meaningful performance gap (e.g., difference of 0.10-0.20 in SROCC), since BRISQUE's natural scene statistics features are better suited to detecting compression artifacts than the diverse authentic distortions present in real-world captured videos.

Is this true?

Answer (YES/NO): YES